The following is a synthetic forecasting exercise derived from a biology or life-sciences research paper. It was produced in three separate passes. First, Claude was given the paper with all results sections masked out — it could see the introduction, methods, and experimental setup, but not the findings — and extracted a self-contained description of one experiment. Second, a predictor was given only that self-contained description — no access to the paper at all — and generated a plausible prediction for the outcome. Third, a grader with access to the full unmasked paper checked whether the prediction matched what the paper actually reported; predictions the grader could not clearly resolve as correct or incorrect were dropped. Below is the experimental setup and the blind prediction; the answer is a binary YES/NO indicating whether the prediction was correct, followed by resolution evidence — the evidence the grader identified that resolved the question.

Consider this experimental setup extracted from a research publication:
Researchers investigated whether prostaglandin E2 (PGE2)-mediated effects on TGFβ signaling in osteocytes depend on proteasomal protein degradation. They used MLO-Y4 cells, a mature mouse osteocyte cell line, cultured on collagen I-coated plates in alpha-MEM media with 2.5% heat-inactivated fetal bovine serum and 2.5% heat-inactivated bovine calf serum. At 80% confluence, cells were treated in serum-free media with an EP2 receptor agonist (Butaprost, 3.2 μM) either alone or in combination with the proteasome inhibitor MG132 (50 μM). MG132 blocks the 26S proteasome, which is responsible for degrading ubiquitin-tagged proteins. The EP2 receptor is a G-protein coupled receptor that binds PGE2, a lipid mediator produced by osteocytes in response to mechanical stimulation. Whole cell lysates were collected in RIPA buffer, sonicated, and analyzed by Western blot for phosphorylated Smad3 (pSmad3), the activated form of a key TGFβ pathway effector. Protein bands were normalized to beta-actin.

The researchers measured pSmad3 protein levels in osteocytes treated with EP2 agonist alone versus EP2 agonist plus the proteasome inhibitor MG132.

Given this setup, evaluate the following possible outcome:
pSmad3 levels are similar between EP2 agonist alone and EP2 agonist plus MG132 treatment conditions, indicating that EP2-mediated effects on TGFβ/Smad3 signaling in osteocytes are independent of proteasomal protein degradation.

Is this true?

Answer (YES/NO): NO